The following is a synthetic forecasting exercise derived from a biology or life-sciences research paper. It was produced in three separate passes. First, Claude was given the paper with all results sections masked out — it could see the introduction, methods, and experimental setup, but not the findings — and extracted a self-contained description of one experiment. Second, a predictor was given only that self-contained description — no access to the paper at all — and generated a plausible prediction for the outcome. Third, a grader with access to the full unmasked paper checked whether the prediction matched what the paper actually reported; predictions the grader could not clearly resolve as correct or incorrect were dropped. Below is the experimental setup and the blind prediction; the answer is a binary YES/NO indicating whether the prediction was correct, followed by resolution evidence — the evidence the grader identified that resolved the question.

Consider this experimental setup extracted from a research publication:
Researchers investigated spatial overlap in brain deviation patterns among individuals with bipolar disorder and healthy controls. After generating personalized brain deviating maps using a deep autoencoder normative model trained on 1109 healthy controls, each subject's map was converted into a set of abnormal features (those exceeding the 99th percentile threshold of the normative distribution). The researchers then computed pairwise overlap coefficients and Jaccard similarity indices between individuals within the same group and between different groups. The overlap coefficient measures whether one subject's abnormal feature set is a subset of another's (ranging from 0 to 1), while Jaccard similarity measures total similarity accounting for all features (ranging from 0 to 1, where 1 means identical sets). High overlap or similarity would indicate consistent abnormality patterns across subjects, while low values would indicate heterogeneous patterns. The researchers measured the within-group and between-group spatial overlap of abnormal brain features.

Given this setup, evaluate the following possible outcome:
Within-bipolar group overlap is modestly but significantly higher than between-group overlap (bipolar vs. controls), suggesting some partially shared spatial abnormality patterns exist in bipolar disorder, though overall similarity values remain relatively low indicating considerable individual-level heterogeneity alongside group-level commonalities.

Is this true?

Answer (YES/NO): NO